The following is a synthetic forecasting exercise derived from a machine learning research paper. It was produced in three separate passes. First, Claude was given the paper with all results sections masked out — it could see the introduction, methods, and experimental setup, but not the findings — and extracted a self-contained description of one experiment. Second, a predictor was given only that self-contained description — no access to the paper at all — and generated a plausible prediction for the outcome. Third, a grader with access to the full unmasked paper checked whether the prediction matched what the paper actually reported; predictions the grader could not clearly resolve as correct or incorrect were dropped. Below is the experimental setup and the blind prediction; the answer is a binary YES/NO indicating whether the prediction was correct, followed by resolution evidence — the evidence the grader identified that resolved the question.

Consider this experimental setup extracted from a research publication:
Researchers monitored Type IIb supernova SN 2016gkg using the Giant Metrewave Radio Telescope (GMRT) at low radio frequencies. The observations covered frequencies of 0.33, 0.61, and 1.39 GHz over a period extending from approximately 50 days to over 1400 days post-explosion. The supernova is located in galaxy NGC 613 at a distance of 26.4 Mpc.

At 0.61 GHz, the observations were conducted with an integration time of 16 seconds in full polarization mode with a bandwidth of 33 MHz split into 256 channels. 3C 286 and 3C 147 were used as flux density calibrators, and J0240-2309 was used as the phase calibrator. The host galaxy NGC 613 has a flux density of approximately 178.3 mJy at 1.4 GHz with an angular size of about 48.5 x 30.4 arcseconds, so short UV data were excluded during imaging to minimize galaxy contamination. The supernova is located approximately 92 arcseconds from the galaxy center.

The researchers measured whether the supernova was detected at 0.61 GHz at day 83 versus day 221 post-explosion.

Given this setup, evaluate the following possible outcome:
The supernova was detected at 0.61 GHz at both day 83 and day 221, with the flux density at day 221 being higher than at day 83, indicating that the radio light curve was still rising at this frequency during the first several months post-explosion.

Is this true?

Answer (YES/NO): NO